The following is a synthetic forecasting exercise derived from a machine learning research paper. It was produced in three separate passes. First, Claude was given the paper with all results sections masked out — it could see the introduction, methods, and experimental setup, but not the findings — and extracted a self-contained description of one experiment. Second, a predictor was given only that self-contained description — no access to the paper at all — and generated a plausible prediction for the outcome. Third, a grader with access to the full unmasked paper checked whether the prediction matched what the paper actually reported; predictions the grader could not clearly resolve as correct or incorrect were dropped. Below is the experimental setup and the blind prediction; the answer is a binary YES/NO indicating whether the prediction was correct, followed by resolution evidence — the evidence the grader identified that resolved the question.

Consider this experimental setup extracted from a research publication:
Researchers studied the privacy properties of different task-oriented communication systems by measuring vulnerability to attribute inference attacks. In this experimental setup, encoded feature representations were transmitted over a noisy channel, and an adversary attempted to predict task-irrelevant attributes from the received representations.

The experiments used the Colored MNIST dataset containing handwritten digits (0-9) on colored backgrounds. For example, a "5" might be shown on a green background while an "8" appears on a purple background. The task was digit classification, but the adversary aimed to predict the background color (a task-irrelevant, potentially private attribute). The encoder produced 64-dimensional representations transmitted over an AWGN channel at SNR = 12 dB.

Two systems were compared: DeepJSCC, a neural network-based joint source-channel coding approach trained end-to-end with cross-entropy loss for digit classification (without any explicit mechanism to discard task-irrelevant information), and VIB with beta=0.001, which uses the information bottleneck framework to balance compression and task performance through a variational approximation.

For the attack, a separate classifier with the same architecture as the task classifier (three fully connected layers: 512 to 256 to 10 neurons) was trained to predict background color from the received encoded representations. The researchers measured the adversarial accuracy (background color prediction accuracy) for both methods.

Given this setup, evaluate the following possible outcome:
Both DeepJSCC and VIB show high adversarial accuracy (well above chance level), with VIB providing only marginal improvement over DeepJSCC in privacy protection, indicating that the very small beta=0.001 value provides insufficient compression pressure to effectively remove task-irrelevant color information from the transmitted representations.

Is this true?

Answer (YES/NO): NO